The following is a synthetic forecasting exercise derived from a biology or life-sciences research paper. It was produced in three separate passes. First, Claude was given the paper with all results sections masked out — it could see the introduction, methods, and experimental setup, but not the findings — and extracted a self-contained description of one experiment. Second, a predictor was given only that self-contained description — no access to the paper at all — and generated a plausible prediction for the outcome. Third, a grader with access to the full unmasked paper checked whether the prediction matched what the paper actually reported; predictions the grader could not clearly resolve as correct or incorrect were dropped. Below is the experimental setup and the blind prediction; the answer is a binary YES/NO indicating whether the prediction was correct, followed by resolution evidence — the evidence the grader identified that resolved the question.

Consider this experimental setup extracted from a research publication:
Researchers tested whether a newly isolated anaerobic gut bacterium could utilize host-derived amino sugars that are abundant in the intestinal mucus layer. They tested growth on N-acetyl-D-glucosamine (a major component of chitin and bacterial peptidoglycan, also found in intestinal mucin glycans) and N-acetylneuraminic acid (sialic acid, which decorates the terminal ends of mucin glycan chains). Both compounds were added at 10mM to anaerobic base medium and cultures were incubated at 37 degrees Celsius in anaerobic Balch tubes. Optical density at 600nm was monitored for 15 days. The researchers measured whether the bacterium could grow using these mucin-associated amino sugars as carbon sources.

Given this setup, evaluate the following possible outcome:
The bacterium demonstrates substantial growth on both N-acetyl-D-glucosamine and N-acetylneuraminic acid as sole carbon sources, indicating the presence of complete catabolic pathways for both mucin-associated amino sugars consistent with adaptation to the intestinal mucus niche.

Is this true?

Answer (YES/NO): YES